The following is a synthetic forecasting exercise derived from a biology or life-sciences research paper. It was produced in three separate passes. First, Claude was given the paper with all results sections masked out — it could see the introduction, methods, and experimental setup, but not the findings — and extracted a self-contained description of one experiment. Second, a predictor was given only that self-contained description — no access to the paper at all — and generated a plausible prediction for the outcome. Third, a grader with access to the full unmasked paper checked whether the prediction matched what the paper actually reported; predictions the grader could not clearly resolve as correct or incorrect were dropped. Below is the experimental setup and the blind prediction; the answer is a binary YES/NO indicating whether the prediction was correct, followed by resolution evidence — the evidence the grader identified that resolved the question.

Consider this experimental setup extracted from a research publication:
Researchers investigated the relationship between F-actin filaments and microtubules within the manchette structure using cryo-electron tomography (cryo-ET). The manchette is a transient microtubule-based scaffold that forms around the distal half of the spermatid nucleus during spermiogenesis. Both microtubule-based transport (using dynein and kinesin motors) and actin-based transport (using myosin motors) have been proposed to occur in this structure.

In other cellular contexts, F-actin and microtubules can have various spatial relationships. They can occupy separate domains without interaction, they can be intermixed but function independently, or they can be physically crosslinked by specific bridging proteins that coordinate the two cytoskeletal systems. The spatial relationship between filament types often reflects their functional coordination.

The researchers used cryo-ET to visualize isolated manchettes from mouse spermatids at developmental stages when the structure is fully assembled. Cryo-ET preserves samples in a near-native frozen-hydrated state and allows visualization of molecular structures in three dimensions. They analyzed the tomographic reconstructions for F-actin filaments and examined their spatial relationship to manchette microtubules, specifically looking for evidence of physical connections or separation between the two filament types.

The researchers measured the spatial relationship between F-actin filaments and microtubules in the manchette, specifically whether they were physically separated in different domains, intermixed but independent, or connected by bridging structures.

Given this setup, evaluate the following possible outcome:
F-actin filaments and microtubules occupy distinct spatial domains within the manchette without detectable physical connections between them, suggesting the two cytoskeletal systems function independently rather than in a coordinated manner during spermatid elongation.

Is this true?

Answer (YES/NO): NO